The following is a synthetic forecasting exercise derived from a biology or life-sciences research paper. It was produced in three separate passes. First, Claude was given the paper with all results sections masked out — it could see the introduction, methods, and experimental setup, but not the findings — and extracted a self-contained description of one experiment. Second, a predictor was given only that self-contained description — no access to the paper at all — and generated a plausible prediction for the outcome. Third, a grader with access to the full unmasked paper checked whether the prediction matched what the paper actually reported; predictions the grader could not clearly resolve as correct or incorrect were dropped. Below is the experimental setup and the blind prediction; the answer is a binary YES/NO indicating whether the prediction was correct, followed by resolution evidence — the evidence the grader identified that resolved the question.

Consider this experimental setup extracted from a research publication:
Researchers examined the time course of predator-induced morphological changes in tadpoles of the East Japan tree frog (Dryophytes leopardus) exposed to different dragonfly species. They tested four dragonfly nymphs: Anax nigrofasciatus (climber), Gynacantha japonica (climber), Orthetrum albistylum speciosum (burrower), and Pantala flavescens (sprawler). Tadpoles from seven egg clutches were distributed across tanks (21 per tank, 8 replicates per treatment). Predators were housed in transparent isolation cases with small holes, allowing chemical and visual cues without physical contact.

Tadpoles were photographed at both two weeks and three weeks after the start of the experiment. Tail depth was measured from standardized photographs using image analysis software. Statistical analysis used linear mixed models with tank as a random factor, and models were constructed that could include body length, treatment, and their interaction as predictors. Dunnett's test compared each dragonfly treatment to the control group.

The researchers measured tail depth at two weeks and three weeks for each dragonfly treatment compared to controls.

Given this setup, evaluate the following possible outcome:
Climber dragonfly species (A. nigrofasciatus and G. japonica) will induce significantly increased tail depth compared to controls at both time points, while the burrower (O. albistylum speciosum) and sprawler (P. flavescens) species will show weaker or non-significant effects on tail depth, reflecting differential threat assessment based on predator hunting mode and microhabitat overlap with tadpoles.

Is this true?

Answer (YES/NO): NO